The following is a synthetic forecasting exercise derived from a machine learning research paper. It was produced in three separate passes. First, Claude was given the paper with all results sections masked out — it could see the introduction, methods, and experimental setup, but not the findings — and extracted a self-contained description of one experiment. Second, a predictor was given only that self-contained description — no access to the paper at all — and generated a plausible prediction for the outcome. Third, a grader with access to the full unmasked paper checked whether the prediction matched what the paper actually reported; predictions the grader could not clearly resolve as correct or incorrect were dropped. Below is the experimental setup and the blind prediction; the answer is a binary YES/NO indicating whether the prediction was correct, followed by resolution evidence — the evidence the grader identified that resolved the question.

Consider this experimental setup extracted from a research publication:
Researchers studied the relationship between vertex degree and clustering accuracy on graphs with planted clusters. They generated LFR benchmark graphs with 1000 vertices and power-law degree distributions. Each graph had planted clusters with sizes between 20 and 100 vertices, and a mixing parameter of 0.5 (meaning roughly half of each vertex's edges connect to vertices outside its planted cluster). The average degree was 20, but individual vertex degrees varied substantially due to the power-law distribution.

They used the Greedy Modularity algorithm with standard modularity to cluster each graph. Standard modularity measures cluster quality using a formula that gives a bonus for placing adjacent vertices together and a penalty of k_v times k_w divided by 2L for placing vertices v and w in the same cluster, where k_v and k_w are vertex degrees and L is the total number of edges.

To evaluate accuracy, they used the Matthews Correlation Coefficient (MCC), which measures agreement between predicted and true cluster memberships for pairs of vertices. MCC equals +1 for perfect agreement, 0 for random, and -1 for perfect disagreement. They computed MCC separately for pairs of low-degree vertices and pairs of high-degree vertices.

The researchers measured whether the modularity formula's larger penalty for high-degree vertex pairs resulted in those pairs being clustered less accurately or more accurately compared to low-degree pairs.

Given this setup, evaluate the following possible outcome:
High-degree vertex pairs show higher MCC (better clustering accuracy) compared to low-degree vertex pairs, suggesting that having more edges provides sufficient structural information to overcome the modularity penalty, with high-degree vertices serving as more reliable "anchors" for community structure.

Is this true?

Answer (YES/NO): YES